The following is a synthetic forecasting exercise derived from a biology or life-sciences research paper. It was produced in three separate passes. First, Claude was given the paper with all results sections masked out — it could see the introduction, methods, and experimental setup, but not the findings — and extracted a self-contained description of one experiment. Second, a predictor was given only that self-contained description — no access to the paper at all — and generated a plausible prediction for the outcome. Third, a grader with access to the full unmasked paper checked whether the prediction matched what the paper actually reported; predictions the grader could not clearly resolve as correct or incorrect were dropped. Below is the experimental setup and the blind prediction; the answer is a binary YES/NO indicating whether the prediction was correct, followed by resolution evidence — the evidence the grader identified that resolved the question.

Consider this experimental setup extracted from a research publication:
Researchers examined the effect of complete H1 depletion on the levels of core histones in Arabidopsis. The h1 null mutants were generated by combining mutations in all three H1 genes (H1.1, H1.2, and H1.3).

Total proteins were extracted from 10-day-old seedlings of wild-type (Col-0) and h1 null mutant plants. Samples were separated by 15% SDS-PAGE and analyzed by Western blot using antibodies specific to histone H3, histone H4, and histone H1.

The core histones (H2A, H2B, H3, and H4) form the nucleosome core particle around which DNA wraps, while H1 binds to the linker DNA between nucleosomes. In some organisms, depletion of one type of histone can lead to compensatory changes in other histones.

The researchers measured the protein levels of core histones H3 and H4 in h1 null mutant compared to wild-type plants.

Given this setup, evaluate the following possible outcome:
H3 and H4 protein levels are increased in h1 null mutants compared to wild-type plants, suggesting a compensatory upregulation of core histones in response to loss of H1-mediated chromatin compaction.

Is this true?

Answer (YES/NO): YES